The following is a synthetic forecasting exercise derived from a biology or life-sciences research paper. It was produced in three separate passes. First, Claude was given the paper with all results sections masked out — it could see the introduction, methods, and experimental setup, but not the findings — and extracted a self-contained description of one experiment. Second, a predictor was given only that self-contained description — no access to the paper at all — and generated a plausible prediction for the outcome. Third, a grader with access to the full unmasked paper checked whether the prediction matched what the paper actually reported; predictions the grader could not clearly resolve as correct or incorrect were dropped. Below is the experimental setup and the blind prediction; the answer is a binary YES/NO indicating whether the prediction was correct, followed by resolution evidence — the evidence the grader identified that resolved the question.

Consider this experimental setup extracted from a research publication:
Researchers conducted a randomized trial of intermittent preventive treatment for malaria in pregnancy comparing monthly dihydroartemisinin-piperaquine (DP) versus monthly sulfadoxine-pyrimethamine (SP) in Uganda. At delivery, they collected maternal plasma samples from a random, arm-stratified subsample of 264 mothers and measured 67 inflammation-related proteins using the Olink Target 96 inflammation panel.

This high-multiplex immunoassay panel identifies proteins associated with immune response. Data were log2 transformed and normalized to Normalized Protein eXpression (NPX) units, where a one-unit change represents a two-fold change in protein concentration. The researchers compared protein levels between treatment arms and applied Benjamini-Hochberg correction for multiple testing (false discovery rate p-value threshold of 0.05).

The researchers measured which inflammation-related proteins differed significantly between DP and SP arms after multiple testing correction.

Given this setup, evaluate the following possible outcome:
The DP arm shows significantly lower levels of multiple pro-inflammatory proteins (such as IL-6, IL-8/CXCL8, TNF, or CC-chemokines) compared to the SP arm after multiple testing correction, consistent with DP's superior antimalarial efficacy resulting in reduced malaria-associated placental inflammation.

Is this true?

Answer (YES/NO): NO